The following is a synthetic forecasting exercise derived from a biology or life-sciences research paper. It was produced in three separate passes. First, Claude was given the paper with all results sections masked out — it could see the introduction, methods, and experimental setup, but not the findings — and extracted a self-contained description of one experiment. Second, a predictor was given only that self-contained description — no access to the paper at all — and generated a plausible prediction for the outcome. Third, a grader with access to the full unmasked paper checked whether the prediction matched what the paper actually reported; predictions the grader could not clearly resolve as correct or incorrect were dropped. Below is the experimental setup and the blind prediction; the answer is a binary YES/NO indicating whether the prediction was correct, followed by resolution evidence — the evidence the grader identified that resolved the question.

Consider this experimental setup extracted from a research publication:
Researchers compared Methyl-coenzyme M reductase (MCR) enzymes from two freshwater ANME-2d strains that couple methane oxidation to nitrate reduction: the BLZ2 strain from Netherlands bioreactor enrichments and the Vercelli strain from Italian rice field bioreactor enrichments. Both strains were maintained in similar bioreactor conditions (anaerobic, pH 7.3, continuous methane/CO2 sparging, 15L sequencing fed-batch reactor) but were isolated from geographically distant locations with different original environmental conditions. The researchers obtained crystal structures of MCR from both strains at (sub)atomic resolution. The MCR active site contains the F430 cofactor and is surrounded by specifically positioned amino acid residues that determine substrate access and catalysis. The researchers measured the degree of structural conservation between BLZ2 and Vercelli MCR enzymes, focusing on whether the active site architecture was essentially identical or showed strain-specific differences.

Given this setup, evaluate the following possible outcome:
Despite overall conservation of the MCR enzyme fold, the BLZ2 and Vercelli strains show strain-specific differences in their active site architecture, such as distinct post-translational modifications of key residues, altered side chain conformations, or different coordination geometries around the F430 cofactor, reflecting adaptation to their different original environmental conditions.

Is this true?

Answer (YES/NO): NO